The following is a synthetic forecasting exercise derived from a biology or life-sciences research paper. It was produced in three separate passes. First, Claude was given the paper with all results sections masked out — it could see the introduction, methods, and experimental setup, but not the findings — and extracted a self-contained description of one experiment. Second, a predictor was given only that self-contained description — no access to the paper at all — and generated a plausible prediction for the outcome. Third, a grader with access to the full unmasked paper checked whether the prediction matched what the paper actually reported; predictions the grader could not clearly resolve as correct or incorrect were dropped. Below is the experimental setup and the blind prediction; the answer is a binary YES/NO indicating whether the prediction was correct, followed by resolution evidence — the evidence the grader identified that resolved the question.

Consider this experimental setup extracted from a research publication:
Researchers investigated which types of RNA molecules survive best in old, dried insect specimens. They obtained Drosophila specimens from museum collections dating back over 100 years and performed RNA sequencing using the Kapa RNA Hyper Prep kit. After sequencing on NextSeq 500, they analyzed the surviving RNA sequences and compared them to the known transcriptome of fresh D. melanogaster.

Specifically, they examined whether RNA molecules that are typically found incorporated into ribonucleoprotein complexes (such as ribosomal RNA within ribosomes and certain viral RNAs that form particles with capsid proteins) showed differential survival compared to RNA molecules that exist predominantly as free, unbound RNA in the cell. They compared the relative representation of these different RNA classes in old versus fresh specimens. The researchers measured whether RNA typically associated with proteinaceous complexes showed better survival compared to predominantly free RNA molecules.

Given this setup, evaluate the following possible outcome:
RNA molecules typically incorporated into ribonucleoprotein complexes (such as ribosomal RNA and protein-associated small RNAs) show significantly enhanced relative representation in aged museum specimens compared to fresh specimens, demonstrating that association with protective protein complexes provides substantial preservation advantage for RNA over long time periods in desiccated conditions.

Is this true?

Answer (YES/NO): NO